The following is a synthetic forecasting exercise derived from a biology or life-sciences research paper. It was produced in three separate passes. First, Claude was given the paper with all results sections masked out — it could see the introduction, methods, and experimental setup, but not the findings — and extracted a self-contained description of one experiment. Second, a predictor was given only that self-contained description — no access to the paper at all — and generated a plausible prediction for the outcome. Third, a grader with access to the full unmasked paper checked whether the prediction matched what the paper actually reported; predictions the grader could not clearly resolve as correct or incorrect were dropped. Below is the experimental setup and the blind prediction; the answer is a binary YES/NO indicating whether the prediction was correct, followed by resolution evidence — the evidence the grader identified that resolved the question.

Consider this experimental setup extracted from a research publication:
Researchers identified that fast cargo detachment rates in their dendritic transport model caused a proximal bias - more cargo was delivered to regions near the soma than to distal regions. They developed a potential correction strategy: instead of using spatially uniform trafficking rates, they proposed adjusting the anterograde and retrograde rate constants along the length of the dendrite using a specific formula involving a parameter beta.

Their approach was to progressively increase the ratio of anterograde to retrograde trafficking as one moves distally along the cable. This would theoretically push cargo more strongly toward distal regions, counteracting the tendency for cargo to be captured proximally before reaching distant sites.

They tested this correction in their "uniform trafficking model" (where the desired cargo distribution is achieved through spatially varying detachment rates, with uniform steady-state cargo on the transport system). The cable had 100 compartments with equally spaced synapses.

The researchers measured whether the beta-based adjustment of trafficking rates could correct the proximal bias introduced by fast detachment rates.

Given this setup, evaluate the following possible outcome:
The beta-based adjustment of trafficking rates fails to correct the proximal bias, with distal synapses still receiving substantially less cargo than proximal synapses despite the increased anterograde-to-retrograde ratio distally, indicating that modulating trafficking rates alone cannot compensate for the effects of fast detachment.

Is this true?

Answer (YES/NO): NO